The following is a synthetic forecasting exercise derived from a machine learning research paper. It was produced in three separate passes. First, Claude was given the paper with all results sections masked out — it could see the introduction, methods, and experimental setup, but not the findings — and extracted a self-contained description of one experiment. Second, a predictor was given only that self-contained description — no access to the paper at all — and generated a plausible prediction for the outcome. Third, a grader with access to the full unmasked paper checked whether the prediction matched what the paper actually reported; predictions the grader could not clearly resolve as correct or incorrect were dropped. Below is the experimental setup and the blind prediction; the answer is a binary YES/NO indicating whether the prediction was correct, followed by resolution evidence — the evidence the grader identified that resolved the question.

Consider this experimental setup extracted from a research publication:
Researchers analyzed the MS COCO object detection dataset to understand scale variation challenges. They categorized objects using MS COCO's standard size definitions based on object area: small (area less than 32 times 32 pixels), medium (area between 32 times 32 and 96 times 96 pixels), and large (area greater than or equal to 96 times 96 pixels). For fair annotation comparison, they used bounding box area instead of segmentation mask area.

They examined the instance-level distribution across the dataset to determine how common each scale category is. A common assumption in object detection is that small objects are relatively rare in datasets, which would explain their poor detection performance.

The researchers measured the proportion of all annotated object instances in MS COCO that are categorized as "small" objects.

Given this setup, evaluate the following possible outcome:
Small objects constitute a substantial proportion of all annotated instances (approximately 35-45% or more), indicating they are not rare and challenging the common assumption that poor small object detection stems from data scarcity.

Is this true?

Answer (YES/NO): YES